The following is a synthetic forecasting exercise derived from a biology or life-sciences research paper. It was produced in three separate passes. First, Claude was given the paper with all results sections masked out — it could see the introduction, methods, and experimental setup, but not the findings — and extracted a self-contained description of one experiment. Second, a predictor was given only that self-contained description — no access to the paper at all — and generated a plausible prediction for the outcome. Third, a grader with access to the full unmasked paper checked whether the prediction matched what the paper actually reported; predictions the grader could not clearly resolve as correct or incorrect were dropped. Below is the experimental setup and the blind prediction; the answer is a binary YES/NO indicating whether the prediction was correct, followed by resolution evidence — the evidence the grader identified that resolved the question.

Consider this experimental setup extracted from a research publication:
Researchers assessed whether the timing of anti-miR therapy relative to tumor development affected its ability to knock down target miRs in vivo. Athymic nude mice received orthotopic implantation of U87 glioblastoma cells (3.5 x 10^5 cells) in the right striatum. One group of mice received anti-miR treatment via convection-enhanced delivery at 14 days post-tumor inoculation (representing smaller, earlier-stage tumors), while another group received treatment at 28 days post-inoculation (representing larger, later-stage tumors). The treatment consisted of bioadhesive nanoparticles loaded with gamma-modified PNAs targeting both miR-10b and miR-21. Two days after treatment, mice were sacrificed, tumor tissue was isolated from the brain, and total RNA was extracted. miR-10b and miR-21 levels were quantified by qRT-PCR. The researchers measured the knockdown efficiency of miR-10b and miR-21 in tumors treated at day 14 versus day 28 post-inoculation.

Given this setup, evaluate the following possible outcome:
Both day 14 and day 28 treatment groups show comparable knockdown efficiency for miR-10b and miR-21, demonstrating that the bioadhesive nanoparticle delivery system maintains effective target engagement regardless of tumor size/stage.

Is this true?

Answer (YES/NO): YES